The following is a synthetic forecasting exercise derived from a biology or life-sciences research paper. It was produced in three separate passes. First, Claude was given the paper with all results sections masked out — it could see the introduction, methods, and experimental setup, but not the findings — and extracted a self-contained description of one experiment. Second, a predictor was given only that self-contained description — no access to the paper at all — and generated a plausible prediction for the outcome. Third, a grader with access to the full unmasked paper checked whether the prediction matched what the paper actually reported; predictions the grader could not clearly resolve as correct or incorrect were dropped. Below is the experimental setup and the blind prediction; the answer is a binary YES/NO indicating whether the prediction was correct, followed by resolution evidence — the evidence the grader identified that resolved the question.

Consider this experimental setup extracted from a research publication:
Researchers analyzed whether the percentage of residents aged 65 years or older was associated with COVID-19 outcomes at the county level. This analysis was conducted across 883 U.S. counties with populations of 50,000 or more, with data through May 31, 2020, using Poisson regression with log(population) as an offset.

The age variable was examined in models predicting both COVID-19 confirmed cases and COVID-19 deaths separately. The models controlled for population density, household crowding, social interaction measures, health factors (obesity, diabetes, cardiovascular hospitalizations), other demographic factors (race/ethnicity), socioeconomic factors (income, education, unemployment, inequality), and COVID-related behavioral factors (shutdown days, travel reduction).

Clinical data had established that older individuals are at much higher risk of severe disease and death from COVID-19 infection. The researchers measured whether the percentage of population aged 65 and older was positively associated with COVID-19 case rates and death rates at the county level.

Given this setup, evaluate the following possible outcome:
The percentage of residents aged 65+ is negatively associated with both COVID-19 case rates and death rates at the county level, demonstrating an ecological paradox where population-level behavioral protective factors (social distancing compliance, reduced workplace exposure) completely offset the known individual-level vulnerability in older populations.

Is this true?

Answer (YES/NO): NO